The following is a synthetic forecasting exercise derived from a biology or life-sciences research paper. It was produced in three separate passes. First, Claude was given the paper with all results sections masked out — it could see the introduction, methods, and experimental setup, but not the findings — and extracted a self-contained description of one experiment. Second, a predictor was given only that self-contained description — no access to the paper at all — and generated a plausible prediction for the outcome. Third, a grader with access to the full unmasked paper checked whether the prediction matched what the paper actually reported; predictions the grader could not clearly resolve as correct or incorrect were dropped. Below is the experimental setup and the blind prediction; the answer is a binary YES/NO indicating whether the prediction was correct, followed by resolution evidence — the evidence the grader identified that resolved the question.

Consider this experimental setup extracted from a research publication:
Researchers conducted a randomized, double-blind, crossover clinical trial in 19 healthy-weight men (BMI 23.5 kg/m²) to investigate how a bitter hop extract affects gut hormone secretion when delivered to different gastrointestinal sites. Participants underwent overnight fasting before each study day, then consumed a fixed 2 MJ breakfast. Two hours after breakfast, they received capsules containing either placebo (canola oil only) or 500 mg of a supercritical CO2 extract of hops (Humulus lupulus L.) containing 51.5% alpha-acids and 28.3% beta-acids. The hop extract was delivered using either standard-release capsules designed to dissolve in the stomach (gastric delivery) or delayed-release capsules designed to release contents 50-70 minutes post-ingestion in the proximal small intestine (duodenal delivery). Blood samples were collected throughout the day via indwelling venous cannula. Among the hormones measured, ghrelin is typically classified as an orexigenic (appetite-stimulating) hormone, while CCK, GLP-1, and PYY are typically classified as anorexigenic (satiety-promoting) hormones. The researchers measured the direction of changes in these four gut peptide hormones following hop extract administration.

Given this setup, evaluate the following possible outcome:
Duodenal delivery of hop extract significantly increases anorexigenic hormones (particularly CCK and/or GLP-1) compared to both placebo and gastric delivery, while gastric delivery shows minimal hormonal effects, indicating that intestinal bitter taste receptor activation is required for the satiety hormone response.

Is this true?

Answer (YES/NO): NO